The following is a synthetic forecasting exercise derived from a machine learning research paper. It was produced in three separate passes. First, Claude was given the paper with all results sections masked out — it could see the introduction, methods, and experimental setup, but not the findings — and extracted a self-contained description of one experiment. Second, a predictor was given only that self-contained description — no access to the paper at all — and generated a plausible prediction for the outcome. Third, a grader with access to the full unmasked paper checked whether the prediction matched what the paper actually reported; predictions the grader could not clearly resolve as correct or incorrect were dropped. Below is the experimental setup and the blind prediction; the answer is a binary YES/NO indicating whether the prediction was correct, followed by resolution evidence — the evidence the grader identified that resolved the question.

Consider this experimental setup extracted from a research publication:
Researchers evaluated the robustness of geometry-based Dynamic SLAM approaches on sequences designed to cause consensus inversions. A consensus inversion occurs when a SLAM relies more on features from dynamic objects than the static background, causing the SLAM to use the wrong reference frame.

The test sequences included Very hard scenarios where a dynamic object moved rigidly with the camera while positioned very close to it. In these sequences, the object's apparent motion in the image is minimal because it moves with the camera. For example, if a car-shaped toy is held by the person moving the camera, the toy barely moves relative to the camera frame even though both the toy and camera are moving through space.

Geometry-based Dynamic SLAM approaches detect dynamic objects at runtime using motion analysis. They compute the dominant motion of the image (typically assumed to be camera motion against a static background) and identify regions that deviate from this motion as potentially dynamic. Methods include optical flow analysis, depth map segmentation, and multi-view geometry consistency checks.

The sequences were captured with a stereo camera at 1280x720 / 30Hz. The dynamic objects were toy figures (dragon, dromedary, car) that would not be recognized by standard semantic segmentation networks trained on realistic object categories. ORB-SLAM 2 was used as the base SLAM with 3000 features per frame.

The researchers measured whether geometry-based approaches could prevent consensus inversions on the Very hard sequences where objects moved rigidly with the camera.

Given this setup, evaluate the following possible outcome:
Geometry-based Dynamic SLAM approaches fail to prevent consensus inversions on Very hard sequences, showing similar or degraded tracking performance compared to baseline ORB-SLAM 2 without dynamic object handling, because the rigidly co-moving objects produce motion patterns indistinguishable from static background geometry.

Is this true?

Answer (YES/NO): NO